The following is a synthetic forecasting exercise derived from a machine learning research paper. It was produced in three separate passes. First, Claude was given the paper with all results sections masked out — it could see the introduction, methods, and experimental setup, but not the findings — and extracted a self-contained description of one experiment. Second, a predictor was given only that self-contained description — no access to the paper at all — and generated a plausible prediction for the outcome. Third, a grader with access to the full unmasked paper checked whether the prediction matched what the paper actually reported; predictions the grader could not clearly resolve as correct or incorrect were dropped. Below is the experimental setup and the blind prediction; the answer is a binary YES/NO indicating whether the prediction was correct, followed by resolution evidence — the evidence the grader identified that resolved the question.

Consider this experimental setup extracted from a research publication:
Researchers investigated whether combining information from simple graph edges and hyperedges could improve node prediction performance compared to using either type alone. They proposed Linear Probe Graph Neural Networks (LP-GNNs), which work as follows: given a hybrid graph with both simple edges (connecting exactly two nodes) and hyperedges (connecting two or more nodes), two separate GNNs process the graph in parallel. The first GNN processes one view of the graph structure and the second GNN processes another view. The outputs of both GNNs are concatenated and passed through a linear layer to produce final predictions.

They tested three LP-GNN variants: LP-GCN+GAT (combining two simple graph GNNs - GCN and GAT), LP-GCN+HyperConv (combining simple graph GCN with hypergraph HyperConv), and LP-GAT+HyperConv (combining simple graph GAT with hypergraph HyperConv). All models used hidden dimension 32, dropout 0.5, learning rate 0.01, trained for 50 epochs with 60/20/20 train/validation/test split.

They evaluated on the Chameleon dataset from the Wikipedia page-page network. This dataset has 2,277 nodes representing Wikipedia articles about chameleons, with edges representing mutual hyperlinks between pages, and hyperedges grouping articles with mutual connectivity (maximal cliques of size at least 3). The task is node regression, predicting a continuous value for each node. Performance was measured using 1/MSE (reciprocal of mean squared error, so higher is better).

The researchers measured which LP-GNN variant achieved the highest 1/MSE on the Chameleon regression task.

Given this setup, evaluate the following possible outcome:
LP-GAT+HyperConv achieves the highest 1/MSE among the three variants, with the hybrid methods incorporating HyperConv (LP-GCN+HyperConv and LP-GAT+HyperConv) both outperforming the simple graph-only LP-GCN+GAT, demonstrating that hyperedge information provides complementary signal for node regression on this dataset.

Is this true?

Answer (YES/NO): NO